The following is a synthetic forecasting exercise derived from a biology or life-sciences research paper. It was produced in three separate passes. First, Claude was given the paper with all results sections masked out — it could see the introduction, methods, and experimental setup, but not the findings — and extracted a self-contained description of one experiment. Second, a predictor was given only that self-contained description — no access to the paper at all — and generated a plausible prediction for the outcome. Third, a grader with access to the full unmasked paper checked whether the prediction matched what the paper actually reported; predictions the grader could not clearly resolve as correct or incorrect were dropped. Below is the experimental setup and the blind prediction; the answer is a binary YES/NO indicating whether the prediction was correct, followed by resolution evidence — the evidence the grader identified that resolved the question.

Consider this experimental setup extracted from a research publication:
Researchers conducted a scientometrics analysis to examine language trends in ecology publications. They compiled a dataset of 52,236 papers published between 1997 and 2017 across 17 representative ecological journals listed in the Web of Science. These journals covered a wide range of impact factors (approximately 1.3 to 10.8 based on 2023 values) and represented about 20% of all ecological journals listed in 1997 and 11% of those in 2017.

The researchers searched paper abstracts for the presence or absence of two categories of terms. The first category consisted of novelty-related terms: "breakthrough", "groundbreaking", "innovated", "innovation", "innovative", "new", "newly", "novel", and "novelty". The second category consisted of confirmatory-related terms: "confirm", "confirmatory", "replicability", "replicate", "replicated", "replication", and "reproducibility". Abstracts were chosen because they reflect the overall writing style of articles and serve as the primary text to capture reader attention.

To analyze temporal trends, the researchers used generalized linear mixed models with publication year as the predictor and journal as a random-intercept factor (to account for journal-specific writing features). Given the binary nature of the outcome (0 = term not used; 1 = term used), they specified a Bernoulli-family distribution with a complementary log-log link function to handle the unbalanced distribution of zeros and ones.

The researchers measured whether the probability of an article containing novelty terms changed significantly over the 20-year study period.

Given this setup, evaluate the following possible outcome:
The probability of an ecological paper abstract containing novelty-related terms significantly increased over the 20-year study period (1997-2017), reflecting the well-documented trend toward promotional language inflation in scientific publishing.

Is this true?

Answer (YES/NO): YES